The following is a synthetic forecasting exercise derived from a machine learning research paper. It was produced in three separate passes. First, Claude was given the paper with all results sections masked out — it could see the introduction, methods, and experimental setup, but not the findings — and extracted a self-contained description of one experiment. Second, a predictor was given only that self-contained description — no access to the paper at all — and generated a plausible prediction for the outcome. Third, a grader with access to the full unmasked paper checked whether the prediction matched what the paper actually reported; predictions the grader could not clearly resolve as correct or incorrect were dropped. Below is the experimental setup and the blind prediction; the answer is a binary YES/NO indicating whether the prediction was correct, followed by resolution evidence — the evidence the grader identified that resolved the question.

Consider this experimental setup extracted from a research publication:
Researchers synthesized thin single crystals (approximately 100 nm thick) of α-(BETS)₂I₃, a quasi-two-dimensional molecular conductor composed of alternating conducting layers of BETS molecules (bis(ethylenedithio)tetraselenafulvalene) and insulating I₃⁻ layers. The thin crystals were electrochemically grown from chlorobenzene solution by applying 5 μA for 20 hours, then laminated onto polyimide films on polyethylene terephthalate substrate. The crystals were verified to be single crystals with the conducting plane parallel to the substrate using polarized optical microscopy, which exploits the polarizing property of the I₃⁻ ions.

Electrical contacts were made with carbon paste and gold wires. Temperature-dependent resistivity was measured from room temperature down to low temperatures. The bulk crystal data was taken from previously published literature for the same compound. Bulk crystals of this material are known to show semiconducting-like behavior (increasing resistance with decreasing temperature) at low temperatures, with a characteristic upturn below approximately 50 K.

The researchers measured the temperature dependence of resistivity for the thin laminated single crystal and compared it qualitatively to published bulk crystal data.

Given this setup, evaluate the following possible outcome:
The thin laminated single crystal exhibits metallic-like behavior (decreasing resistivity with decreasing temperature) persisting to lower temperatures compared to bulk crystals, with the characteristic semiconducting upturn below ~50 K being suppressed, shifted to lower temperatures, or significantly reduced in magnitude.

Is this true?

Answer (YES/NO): YES